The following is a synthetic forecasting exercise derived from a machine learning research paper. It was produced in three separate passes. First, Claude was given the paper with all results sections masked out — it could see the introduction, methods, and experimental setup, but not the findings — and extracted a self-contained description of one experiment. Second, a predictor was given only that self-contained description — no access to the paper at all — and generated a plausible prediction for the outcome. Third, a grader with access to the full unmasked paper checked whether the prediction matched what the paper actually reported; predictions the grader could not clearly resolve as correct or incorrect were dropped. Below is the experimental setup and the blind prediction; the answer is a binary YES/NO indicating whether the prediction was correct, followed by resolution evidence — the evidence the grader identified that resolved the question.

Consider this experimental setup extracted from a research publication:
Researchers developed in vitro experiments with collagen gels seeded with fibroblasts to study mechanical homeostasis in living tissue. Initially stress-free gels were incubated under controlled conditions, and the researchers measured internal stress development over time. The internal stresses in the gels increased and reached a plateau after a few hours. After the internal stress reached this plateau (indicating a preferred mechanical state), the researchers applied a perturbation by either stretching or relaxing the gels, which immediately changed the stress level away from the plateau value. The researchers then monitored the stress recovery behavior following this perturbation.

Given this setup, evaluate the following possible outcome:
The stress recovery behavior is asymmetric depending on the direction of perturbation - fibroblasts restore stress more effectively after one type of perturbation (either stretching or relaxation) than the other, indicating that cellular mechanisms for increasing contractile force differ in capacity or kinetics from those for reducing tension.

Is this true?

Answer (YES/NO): NO